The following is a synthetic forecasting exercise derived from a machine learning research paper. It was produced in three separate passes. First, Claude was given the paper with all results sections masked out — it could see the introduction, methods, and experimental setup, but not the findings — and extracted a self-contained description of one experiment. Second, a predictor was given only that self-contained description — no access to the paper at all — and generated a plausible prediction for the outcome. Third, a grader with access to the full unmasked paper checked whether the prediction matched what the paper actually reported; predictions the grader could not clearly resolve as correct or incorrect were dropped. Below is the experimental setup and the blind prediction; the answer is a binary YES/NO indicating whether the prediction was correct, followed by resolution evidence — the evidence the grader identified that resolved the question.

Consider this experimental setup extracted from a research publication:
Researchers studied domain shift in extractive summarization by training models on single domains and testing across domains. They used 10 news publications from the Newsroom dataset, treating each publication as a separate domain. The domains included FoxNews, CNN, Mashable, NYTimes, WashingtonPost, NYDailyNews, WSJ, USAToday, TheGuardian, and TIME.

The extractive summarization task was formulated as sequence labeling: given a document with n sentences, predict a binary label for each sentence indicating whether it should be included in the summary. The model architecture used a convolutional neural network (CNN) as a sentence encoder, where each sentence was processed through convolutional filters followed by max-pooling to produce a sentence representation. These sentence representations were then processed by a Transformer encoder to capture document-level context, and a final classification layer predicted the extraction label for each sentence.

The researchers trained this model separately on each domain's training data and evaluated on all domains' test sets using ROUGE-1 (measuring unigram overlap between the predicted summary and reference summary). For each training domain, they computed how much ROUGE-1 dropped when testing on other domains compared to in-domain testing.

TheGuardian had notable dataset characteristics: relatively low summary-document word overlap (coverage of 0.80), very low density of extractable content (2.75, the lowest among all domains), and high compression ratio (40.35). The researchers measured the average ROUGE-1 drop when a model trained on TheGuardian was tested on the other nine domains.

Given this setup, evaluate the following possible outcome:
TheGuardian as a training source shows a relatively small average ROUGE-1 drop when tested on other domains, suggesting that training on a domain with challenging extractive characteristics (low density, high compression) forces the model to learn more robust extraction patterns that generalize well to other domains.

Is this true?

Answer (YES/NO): NO